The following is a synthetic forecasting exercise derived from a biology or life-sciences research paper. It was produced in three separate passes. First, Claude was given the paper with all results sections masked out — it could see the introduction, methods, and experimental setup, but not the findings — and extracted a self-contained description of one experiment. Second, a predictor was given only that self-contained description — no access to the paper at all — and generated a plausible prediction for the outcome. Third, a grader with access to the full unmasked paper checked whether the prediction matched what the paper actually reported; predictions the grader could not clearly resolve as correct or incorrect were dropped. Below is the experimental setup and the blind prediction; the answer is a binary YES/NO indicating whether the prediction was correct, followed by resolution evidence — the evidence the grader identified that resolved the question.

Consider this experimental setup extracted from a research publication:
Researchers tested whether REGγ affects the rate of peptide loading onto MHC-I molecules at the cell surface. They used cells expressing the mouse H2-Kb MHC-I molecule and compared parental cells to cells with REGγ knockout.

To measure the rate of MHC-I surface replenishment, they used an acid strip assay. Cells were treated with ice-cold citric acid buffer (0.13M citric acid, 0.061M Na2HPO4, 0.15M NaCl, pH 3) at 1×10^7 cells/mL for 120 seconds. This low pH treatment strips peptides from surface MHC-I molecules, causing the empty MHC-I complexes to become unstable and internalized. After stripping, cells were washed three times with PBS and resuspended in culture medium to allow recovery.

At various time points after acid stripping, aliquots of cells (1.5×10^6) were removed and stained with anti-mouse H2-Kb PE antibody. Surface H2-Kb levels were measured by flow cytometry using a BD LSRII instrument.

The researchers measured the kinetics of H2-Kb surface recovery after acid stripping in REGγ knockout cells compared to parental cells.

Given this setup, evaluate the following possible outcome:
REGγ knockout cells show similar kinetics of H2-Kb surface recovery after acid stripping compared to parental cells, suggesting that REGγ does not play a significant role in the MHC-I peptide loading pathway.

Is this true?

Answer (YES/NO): NO